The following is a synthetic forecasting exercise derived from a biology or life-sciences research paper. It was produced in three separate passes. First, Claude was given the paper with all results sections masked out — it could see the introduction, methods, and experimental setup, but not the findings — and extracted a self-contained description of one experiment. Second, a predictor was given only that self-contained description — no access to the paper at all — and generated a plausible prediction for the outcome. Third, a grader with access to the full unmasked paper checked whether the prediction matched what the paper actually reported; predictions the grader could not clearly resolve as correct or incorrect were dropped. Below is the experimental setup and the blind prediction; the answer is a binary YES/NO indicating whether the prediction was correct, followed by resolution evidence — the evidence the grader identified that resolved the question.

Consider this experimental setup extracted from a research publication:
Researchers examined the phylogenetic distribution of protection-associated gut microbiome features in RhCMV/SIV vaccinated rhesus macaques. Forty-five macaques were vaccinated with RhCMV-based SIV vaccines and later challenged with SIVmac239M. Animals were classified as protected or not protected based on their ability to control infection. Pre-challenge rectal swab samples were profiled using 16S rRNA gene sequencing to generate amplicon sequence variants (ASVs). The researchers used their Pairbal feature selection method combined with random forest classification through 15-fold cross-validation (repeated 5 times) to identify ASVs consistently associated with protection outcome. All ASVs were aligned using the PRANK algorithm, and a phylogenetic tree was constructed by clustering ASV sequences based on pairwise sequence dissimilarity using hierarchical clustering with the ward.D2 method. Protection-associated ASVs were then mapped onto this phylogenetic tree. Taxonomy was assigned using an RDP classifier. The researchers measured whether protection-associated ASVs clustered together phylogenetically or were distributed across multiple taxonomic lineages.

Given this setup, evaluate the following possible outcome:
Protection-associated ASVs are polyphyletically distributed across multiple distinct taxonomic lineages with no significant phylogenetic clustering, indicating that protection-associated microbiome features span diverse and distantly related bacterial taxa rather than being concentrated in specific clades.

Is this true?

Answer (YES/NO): NO